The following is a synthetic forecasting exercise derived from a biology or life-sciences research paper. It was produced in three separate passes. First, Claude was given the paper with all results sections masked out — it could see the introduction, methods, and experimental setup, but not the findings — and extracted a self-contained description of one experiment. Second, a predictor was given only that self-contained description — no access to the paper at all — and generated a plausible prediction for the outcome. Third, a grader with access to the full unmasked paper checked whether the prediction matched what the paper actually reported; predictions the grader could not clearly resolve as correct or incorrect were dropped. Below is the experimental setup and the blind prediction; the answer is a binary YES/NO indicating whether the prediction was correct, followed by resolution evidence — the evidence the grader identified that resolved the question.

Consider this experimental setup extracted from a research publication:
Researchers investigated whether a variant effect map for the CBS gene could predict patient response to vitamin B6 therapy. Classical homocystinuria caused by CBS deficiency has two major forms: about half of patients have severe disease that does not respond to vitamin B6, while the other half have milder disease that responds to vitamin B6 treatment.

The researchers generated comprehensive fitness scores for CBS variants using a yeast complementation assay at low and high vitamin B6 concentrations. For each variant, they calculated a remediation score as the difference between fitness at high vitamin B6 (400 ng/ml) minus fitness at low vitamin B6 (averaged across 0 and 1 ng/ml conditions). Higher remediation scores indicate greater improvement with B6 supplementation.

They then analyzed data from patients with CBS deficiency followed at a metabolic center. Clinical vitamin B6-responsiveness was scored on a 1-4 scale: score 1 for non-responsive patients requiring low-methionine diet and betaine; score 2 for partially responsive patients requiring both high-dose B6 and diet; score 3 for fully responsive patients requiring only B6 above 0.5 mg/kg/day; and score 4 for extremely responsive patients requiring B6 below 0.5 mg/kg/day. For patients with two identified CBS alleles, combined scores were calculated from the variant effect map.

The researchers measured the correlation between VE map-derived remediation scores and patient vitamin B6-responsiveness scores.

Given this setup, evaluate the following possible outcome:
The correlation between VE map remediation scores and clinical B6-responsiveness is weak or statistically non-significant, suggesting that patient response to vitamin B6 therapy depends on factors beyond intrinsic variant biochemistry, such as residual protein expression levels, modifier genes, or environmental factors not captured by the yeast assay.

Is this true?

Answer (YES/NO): NO